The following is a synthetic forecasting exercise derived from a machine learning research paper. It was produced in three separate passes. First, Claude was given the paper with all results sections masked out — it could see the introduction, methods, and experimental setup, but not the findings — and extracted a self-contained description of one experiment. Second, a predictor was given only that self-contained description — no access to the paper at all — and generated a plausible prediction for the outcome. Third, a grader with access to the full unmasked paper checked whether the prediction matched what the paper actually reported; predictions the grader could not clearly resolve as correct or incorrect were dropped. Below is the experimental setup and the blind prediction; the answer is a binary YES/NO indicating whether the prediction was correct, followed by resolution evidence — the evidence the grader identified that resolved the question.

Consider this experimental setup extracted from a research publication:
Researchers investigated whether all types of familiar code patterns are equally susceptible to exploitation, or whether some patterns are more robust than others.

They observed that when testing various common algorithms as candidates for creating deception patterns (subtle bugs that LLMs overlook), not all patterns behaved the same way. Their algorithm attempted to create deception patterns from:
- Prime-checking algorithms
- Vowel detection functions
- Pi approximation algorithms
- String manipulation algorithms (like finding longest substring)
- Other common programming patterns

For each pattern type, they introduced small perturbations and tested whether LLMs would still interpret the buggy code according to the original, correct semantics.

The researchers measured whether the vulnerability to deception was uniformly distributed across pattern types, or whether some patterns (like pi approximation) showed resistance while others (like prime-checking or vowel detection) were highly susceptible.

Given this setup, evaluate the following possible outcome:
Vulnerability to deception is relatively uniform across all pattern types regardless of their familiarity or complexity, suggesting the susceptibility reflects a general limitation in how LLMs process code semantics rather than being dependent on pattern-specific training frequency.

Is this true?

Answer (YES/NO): NO